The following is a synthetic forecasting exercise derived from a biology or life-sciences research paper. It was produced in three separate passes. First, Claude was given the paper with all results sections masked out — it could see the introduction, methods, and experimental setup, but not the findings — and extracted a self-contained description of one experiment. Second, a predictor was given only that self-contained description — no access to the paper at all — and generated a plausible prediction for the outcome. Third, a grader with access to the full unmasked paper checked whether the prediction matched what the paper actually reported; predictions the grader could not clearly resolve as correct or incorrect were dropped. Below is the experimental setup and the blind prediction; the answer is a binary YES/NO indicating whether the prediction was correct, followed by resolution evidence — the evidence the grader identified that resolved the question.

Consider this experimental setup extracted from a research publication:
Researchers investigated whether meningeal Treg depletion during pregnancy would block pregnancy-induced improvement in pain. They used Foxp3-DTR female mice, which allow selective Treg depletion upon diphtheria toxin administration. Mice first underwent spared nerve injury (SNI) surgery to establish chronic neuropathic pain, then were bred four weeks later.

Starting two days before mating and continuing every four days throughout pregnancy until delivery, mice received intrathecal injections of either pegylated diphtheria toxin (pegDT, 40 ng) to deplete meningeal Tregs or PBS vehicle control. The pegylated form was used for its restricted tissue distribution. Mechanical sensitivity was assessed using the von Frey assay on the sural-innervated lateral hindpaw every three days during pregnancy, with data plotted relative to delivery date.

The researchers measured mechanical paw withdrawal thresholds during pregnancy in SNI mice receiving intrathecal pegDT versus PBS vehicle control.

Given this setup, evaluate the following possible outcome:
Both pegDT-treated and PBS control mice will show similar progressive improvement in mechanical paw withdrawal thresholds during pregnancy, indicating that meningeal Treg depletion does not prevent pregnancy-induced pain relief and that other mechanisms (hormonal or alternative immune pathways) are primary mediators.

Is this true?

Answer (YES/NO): NO